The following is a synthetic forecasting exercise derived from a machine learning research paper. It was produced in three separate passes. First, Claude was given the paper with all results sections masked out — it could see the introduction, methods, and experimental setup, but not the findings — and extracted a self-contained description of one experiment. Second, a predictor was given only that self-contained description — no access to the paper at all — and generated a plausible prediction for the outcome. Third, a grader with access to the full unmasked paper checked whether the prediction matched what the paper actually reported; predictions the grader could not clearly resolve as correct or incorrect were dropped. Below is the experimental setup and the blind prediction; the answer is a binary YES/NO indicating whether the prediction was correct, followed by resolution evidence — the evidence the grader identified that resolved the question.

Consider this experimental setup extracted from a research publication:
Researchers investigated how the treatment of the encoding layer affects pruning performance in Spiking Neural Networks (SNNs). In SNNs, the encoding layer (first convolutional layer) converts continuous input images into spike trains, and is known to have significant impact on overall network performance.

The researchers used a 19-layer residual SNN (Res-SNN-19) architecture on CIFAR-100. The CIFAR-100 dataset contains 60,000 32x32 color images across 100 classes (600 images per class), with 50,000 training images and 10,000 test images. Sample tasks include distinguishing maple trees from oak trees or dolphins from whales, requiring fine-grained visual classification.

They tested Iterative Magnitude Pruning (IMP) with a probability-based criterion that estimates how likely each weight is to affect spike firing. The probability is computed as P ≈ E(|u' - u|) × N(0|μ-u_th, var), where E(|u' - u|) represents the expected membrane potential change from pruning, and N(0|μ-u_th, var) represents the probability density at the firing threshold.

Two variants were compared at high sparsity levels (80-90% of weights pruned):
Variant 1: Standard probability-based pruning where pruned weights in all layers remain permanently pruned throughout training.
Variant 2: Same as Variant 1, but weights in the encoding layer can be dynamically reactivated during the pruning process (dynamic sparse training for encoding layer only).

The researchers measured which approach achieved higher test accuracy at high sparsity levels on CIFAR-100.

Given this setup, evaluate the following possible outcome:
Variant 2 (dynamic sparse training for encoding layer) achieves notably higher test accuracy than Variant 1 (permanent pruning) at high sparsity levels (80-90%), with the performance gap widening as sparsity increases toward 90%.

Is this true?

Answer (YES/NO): NO